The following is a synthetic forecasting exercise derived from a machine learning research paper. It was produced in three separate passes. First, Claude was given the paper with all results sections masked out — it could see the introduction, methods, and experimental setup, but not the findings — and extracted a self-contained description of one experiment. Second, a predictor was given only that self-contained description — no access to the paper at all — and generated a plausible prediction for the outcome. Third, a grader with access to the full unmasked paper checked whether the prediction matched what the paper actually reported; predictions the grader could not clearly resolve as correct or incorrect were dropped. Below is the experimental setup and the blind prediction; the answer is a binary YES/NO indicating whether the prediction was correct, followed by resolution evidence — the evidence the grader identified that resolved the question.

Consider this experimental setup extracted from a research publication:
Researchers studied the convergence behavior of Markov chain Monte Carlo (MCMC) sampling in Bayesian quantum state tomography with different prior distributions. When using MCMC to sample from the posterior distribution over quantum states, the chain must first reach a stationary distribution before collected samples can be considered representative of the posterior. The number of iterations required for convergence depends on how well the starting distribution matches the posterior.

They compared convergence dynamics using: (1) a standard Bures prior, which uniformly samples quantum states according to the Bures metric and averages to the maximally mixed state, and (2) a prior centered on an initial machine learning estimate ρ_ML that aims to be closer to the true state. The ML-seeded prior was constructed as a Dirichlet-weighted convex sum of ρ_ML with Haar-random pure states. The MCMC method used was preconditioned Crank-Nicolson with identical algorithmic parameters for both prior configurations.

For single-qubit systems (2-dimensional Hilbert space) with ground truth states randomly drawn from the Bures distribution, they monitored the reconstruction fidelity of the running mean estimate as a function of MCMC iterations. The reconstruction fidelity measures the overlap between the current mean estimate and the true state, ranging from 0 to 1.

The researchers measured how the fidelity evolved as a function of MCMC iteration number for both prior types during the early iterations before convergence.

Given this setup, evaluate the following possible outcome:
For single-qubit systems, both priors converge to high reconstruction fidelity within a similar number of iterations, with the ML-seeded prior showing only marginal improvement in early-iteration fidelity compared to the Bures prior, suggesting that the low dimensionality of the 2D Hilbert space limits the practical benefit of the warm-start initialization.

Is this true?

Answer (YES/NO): NO